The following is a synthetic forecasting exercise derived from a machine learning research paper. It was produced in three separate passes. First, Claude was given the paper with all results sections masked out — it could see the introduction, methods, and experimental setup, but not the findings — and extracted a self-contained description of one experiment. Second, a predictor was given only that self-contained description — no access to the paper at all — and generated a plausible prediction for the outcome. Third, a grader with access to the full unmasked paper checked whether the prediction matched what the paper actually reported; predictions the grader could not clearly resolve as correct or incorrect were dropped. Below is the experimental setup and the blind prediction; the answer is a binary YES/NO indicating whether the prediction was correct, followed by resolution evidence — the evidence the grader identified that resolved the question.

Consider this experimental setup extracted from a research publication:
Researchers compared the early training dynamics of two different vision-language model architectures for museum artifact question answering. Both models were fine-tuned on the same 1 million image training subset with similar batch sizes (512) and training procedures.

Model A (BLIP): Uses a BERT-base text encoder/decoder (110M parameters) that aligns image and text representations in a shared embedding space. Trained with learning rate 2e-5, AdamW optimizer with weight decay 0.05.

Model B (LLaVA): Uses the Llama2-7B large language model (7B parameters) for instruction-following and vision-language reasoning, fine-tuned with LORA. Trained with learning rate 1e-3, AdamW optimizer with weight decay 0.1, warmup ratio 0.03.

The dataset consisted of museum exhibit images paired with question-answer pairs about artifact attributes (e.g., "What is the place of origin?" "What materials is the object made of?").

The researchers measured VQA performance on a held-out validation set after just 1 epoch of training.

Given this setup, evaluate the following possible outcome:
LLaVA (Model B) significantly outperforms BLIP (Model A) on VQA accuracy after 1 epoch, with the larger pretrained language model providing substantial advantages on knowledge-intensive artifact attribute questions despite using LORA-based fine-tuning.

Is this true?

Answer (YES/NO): YES